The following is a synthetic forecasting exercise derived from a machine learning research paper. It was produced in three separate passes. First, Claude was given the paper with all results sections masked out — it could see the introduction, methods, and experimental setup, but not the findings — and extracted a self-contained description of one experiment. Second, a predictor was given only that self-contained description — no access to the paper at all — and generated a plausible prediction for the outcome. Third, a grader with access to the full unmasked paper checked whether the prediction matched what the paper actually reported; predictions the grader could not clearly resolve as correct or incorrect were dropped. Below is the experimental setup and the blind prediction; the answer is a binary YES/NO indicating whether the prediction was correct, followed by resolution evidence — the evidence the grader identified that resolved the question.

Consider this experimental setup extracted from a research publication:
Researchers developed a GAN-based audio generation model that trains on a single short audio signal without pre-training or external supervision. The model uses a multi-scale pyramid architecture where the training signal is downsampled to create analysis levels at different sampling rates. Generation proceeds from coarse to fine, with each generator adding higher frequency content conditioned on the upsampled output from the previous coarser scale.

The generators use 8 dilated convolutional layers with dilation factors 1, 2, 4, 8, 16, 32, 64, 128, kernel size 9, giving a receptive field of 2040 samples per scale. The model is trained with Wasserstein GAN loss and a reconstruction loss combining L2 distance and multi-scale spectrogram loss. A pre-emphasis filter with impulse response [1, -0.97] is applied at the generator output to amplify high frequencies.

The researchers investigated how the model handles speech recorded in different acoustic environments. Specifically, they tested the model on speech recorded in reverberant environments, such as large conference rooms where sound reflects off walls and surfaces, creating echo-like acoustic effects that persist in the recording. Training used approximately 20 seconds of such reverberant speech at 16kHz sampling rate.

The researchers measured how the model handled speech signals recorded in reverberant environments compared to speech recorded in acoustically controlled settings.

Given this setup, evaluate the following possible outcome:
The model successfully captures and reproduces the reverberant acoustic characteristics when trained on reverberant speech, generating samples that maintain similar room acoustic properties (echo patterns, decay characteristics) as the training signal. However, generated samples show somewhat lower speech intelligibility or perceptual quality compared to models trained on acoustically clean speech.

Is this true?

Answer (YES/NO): NO